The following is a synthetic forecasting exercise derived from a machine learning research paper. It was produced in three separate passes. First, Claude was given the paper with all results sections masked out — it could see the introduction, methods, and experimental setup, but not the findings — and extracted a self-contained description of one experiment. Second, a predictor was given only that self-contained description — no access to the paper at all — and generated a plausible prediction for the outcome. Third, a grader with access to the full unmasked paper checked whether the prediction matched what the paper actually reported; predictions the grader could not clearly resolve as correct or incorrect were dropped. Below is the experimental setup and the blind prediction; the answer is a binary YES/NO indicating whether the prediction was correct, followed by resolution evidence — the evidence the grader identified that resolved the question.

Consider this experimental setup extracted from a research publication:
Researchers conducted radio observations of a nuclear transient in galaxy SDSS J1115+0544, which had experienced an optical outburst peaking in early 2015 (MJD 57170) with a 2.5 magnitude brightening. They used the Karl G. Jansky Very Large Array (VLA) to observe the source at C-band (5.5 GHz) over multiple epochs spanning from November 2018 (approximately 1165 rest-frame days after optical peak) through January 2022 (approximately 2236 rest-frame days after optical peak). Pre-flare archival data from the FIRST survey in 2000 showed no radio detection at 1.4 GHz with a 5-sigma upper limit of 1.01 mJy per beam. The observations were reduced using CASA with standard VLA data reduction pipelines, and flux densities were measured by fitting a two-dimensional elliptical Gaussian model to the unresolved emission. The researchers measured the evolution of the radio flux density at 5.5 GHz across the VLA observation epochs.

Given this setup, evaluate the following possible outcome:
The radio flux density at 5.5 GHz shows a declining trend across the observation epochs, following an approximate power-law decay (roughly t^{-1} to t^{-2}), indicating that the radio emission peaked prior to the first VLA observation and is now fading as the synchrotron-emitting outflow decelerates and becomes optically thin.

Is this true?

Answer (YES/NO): NO